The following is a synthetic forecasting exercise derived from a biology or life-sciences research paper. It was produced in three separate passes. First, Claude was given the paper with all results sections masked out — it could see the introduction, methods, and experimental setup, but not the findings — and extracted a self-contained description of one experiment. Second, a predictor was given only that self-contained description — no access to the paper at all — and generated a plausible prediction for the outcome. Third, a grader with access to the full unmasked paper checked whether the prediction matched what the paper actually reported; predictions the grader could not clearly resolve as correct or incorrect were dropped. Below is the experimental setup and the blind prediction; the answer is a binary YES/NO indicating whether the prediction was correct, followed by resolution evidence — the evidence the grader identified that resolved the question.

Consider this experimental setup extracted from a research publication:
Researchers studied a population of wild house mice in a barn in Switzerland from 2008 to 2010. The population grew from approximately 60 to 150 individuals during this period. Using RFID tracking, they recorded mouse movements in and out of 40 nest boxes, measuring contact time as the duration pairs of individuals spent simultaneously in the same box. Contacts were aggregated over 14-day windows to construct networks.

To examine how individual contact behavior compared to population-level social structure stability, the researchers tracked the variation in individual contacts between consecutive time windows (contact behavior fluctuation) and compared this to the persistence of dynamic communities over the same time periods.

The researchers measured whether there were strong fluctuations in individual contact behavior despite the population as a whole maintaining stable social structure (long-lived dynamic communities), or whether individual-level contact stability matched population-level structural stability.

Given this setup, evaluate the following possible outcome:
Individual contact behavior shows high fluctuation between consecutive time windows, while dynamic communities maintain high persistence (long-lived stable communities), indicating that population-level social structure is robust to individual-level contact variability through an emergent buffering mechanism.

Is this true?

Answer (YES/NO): YES